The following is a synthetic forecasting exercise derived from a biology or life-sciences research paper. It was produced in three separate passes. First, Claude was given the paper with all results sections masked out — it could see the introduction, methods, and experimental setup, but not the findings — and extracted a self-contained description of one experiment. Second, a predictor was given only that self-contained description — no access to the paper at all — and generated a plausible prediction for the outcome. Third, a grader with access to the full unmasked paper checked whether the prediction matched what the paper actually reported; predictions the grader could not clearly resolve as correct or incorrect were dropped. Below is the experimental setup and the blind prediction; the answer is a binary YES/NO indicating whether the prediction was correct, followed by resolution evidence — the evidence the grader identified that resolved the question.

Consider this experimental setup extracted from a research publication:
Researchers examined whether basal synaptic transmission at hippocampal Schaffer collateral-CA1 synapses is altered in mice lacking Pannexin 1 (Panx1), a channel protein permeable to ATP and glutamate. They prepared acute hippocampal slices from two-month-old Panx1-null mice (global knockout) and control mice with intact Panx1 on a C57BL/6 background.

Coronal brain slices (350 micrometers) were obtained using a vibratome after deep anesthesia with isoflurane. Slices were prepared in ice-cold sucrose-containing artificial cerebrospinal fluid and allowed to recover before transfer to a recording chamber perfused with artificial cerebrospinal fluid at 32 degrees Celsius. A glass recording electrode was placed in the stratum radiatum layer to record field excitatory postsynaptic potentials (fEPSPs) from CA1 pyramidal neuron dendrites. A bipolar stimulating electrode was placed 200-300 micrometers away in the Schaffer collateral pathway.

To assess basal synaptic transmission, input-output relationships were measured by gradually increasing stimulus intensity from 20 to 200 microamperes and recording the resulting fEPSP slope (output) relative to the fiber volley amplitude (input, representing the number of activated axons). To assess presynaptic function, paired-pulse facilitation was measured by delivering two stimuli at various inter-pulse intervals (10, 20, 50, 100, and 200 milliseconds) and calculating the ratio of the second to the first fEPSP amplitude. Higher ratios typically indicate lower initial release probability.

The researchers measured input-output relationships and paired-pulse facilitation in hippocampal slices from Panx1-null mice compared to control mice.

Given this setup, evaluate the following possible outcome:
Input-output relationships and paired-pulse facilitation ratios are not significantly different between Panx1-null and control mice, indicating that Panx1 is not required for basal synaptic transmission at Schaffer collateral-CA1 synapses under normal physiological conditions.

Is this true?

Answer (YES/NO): YES